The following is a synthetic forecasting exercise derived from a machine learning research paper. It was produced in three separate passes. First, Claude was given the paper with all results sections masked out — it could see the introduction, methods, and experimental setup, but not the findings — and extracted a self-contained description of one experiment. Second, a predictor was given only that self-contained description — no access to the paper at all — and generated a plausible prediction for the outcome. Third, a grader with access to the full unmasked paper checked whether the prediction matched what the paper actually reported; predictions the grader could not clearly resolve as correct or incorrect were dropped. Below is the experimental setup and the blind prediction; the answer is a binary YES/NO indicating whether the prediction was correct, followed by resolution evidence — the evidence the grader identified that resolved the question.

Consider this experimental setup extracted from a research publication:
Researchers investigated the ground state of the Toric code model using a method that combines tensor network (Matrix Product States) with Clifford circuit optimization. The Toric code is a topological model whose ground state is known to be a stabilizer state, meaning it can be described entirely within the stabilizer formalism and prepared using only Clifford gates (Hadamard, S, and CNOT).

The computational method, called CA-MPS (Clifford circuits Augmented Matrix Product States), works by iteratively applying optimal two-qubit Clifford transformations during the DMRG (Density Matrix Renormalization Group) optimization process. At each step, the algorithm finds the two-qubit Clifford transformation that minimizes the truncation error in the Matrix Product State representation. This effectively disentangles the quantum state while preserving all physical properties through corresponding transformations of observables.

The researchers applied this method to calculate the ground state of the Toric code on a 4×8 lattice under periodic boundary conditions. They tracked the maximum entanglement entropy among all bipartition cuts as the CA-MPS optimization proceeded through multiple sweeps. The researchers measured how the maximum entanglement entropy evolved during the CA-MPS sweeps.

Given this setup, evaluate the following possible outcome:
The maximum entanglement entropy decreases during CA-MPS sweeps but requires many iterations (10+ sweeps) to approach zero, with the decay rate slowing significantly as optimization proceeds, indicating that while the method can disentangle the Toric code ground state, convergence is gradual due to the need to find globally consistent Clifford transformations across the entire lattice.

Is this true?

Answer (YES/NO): NO